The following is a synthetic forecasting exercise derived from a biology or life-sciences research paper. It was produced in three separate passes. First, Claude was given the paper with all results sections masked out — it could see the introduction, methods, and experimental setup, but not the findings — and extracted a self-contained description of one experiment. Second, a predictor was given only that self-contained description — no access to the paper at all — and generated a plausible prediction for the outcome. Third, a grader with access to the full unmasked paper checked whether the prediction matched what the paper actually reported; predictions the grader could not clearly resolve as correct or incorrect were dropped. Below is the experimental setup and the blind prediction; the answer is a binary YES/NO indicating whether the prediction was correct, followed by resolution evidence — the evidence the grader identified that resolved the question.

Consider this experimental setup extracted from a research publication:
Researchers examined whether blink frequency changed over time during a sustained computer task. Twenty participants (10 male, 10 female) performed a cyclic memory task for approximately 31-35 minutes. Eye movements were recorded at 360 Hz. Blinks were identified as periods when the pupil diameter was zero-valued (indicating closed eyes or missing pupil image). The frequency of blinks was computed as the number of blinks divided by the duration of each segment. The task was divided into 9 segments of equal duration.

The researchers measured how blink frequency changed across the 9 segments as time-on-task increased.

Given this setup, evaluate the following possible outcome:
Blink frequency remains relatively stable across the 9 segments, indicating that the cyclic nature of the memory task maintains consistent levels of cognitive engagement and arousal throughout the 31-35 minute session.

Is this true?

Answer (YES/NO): NO